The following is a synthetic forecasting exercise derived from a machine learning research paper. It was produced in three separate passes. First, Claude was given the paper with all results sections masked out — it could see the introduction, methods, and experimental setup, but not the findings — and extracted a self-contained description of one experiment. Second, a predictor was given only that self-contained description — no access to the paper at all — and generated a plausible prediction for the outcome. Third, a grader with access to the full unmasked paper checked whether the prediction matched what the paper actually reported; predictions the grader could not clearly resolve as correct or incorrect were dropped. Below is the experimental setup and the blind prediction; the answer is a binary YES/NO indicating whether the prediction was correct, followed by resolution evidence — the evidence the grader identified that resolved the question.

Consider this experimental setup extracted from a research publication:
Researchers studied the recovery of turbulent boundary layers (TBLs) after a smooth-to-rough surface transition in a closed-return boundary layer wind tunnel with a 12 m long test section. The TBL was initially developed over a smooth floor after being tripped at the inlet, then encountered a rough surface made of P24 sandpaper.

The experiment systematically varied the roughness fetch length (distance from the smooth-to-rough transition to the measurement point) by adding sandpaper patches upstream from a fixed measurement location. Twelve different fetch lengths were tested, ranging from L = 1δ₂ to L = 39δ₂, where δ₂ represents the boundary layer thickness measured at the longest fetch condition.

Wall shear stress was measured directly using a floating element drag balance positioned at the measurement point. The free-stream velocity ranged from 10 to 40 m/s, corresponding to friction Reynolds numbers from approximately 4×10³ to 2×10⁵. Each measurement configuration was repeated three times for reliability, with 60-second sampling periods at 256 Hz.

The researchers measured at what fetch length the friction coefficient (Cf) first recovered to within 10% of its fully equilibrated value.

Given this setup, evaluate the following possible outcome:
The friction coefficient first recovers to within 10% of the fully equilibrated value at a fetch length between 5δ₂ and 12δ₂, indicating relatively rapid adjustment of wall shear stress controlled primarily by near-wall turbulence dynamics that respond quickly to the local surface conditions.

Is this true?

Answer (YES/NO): YES